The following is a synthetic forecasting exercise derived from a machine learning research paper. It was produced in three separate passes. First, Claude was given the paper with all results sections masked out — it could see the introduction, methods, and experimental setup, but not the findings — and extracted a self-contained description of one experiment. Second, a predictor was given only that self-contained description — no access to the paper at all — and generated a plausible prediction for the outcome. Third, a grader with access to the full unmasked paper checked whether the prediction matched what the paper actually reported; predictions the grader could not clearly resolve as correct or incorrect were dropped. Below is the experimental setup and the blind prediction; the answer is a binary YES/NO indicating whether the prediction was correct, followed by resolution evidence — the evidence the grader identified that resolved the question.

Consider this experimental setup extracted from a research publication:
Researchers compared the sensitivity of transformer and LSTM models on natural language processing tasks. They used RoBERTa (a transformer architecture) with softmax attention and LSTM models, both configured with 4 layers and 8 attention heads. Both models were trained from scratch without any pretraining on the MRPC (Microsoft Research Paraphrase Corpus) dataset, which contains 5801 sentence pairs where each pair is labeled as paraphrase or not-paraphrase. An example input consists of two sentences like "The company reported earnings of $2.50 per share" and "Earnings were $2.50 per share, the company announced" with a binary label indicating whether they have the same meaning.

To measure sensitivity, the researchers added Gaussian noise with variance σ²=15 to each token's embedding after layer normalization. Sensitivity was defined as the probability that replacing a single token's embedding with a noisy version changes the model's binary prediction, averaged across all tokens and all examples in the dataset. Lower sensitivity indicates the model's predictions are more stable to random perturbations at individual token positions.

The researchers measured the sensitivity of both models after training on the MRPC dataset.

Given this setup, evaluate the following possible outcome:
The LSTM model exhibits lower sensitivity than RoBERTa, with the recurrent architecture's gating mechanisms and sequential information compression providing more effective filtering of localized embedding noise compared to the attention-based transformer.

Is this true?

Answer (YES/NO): NO